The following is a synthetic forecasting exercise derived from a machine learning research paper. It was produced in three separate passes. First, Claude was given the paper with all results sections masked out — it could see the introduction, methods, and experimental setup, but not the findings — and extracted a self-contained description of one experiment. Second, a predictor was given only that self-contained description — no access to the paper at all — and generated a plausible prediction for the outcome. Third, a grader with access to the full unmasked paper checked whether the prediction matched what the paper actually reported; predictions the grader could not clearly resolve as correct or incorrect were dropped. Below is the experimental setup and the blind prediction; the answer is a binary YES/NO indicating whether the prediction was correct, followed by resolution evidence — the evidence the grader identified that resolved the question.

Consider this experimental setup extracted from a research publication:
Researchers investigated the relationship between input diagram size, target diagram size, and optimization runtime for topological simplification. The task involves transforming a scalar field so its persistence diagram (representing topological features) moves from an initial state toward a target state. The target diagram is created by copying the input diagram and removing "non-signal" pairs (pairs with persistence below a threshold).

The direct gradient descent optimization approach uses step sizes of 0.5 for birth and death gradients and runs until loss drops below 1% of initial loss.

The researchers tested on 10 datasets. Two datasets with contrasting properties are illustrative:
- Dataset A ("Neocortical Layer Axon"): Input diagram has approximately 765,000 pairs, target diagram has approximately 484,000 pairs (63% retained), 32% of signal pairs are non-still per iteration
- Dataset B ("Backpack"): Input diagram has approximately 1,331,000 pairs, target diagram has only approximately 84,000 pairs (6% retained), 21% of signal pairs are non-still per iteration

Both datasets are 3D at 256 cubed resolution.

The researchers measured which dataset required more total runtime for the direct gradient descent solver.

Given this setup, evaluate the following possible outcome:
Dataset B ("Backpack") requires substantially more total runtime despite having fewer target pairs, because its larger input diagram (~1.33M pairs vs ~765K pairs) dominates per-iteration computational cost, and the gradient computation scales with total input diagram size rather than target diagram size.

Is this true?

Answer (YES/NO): NO